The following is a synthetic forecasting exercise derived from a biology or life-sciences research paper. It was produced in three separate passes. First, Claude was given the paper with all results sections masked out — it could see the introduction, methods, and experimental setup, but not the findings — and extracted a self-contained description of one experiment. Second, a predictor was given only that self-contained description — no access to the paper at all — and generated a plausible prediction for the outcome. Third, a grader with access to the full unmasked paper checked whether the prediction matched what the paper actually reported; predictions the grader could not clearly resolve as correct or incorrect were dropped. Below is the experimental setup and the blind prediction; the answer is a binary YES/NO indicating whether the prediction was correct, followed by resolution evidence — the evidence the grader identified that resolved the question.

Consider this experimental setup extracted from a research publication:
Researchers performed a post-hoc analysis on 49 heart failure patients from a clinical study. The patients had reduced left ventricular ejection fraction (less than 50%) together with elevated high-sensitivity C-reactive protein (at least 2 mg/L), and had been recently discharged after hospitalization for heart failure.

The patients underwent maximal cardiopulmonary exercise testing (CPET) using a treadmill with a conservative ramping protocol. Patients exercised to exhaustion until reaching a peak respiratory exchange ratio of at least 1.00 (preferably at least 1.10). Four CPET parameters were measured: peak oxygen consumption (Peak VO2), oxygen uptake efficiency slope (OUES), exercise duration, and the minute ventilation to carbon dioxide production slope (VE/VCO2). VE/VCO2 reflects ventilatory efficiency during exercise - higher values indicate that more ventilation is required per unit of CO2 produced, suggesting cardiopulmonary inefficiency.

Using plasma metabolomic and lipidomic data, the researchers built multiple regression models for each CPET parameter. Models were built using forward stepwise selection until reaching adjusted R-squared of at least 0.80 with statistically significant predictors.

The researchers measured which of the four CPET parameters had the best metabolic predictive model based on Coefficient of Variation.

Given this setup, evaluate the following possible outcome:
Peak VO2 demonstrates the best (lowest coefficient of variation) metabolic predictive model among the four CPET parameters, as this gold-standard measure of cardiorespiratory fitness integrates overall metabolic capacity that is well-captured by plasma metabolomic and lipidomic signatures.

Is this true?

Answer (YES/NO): NO